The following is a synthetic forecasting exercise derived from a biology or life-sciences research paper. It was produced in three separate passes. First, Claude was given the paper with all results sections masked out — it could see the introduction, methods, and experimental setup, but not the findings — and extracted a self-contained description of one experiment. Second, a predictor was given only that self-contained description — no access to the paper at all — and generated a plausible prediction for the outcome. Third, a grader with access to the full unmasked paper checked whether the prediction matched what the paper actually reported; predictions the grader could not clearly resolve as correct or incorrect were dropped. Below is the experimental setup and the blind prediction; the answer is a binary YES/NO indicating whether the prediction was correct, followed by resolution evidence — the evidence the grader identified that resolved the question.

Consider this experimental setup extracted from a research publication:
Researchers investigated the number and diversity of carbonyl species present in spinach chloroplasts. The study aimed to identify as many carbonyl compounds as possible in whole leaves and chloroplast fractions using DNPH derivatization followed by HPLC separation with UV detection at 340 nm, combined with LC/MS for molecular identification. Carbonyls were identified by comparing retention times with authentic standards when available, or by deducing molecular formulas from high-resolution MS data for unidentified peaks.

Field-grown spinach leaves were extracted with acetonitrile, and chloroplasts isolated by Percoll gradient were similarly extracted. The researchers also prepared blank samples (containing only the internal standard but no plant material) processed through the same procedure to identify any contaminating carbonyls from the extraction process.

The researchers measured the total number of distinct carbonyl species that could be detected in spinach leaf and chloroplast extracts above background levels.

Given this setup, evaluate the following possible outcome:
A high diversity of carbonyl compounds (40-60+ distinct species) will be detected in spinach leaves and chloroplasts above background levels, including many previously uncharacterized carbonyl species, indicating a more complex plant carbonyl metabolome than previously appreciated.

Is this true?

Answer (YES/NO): NO